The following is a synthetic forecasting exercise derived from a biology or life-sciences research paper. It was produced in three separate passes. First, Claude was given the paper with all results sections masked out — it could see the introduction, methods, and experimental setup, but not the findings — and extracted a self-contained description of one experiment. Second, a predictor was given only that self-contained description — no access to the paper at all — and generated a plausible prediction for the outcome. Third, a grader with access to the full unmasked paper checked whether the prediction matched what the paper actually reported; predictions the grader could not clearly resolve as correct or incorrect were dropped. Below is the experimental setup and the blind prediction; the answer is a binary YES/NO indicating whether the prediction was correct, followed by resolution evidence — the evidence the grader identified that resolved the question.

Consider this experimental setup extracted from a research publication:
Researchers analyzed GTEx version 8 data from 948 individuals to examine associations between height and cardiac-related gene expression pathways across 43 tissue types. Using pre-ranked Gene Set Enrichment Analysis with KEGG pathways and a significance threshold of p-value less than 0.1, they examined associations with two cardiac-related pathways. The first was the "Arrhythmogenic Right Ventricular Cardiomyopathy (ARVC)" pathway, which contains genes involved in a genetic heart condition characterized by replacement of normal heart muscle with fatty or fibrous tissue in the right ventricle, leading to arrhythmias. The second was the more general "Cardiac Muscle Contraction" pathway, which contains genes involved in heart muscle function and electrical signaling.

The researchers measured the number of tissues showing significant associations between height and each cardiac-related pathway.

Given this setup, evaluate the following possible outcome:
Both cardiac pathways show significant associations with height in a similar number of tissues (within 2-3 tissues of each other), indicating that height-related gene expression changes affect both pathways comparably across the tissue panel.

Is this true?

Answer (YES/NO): YES